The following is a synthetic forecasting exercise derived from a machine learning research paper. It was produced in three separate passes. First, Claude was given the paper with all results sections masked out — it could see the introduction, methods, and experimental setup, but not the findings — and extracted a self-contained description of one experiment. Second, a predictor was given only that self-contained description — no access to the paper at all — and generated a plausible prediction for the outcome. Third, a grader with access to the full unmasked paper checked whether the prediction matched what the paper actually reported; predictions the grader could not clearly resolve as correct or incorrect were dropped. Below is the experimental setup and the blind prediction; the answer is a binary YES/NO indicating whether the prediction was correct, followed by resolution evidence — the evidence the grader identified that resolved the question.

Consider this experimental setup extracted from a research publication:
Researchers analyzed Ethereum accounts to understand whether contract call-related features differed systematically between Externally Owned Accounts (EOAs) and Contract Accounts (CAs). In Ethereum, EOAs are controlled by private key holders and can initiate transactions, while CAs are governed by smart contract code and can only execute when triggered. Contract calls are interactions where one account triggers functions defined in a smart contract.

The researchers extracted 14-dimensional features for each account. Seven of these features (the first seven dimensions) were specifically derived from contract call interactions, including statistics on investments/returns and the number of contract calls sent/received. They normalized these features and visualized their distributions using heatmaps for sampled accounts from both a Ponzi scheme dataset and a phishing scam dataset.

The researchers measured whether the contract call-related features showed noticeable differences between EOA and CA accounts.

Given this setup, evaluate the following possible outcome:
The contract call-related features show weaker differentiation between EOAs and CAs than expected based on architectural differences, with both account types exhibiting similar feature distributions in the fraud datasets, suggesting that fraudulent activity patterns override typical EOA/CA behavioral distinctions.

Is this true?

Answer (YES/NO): NO